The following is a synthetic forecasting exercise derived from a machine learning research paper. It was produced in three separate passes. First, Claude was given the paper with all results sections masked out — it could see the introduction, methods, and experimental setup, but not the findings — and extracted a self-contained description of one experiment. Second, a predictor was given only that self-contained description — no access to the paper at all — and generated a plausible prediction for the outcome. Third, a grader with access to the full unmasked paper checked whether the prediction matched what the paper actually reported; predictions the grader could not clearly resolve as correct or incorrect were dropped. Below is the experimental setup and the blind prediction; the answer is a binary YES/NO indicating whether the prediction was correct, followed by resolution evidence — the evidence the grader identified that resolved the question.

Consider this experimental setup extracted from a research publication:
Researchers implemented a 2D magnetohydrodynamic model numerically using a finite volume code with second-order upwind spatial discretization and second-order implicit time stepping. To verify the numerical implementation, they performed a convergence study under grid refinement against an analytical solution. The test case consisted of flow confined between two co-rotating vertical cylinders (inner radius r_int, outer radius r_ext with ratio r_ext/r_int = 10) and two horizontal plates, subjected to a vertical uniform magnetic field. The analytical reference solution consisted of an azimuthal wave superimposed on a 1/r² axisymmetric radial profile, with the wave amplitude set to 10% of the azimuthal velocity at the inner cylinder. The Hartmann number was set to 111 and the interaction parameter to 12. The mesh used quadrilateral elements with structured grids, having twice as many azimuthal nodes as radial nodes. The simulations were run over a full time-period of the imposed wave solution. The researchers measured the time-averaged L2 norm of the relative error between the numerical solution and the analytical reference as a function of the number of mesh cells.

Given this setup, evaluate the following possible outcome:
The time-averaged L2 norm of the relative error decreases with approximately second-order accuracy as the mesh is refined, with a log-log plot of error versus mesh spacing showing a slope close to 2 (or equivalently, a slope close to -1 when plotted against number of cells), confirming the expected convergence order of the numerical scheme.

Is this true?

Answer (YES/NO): NO